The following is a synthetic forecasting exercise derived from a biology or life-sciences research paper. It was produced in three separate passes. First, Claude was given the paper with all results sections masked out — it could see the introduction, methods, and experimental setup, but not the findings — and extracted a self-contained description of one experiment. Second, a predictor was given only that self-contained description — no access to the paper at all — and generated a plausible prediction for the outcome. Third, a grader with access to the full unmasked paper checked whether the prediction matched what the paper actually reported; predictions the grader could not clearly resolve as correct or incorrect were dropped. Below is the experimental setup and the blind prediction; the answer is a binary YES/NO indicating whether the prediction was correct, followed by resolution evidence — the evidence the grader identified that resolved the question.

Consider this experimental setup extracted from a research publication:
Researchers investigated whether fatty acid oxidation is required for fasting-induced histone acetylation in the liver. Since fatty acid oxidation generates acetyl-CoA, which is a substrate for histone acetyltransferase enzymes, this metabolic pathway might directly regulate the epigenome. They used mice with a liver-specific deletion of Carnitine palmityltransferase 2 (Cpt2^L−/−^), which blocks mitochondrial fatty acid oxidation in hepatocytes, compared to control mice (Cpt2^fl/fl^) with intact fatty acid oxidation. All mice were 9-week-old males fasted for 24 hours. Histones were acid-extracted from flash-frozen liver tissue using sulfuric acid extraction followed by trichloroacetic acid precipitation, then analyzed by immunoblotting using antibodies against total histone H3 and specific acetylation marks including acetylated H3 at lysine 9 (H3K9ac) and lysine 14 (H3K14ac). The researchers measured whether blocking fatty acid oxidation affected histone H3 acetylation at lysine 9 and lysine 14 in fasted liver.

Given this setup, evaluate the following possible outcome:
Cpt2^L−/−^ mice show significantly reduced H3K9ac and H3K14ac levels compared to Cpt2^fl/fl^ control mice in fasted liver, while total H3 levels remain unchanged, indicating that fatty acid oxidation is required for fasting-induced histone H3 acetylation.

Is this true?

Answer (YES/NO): NO